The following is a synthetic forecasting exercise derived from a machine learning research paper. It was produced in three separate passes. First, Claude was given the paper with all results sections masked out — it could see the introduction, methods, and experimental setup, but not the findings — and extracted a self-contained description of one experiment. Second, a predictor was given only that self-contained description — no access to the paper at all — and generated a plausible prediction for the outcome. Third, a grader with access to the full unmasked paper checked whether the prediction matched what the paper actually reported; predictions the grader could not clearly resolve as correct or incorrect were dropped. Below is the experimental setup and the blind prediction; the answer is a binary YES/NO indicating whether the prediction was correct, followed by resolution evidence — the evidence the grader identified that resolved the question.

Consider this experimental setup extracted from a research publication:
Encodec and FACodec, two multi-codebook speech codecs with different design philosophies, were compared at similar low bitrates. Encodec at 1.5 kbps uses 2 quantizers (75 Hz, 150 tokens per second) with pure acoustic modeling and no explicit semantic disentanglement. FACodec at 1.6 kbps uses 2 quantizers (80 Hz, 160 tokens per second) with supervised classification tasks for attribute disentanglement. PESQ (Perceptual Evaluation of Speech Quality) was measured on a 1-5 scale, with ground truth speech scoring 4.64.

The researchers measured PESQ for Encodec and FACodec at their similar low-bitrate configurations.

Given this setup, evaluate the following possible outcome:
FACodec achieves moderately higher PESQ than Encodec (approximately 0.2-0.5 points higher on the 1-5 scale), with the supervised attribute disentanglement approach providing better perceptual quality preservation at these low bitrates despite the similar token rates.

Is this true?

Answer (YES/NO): NO